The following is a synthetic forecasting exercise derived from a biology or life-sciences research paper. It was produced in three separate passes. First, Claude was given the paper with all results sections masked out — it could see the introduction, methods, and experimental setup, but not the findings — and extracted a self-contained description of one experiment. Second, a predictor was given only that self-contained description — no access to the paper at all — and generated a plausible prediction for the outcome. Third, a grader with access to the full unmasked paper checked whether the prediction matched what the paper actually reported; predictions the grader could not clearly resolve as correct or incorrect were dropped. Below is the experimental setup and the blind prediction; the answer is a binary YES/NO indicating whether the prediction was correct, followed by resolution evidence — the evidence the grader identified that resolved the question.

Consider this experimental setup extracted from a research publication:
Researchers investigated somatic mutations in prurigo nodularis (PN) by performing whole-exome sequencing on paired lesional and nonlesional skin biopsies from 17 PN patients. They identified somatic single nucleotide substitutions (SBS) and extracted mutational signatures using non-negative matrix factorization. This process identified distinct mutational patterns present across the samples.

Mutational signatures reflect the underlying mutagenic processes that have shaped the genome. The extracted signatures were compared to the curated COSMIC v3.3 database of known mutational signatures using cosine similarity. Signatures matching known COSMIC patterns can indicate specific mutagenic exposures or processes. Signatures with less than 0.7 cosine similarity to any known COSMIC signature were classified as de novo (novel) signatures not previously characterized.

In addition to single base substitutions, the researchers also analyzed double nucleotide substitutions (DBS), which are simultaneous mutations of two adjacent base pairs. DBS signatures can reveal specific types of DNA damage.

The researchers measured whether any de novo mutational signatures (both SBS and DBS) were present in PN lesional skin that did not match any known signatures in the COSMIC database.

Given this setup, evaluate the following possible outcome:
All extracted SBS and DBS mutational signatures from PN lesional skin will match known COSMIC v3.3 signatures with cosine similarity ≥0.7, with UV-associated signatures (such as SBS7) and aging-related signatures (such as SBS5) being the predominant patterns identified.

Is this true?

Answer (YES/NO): NO